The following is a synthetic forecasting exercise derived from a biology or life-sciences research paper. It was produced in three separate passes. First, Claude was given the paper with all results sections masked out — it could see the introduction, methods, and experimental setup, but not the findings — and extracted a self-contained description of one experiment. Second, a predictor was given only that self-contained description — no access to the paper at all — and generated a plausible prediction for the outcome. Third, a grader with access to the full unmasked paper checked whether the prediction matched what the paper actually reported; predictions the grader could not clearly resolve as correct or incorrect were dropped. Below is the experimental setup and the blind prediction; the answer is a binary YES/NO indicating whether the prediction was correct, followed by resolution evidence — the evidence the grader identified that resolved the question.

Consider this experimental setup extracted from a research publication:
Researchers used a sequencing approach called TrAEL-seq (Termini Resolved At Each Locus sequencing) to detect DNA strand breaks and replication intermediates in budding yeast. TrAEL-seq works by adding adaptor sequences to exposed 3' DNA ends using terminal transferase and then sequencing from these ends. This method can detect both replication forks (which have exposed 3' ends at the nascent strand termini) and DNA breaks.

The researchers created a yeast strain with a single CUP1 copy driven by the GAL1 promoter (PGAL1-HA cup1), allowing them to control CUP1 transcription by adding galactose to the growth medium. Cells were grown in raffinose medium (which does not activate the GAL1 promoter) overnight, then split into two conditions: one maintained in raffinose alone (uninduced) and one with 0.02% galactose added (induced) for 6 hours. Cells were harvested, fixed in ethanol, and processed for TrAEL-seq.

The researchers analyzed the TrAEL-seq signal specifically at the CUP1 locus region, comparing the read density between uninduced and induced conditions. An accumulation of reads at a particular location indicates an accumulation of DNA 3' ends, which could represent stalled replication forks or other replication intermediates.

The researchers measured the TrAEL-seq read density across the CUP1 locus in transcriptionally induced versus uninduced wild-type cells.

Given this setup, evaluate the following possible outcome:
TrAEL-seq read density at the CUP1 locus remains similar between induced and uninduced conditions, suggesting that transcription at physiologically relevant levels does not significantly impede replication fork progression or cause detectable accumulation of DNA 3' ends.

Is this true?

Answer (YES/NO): NO